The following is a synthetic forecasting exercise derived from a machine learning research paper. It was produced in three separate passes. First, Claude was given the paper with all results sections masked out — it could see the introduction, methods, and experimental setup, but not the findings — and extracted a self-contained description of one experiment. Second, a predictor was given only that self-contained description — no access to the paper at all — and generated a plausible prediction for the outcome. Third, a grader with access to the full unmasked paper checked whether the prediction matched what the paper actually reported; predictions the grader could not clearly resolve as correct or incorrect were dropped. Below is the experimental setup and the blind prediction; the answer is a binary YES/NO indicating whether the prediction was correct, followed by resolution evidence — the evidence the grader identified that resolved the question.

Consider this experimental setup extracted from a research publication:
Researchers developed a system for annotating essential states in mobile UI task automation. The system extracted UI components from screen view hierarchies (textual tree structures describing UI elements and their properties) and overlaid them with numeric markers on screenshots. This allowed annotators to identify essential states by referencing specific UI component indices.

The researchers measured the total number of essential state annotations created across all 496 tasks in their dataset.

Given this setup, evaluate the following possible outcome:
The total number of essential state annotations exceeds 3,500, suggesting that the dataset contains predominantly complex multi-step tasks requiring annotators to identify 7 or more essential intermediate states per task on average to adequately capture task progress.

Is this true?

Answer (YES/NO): NO